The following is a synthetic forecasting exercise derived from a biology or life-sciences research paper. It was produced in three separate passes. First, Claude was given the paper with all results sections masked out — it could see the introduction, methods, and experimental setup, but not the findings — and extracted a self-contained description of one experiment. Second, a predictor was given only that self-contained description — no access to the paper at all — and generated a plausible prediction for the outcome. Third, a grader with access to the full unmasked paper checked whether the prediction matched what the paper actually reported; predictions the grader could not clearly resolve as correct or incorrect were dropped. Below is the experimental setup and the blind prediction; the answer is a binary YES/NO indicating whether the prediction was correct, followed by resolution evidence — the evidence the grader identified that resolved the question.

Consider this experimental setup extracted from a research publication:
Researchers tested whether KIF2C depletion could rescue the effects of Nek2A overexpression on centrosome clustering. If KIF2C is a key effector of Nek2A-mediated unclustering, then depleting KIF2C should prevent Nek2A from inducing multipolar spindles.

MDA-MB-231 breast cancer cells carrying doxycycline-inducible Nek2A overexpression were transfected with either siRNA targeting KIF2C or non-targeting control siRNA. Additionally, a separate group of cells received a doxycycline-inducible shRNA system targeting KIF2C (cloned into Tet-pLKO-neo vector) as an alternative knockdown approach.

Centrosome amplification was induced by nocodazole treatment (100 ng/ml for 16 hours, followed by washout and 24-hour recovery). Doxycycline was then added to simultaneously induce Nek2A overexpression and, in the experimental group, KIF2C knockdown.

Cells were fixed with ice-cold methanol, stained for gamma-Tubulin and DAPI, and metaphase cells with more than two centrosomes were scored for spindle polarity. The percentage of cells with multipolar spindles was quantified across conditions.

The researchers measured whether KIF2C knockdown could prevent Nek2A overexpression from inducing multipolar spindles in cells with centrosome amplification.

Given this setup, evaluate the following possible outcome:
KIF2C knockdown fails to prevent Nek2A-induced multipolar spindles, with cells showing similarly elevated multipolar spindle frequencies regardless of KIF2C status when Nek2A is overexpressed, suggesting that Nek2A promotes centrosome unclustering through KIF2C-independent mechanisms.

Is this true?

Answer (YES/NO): NO